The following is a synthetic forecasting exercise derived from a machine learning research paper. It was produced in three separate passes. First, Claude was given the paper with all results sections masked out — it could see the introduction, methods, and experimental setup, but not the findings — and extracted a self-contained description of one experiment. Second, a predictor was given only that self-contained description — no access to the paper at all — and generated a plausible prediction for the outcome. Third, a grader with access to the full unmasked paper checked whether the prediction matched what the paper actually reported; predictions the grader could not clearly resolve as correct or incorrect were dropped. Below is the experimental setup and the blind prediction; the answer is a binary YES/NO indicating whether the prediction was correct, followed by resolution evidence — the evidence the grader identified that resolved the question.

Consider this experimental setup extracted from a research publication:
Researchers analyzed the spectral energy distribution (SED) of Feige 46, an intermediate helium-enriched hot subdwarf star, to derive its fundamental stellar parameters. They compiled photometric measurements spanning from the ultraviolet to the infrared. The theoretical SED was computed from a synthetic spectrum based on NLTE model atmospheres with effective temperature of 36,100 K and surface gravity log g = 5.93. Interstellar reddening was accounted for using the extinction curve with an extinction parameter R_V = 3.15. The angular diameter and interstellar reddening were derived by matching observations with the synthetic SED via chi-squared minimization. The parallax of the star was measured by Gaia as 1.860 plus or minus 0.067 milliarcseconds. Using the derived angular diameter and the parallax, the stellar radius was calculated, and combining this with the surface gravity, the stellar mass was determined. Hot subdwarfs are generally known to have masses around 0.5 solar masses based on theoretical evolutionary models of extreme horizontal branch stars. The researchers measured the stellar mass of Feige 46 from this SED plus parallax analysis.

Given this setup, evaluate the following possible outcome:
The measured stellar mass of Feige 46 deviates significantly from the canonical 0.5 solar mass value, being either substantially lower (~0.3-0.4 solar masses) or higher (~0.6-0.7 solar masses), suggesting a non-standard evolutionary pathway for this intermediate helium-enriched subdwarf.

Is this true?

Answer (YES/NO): NO